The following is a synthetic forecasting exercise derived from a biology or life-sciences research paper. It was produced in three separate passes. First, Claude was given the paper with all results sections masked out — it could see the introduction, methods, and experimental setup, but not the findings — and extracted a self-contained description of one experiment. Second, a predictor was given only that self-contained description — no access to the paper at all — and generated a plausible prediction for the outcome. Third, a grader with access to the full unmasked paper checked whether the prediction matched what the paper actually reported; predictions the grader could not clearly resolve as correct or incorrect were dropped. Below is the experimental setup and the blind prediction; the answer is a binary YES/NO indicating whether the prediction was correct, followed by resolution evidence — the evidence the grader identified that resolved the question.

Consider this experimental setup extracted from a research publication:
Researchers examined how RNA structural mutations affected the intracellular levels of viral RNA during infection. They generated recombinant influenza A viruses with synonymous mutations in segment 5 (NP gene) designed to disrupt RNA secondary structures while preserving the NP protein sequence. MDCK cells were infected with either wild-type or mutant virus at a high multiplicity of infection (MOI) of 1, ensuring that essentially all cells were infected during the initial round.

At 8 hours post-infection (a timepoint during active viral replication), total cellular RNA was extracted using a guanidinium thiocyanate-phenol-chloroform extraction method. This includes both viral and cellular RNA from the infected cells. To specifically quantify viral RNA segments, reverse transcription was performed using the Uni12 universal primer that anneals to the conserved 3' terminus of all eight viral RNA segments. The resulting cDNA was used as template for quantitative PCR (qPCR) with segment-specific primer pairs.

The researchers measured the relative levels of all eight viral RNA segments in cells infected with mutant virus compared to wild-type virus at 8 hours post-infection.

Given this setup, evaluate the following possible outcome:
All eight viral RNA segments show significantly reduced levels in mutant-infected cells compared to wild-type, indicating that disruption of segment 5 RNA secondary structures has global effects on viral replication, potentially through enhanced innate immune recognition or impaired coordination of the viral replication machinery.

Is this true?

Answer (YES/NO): NO